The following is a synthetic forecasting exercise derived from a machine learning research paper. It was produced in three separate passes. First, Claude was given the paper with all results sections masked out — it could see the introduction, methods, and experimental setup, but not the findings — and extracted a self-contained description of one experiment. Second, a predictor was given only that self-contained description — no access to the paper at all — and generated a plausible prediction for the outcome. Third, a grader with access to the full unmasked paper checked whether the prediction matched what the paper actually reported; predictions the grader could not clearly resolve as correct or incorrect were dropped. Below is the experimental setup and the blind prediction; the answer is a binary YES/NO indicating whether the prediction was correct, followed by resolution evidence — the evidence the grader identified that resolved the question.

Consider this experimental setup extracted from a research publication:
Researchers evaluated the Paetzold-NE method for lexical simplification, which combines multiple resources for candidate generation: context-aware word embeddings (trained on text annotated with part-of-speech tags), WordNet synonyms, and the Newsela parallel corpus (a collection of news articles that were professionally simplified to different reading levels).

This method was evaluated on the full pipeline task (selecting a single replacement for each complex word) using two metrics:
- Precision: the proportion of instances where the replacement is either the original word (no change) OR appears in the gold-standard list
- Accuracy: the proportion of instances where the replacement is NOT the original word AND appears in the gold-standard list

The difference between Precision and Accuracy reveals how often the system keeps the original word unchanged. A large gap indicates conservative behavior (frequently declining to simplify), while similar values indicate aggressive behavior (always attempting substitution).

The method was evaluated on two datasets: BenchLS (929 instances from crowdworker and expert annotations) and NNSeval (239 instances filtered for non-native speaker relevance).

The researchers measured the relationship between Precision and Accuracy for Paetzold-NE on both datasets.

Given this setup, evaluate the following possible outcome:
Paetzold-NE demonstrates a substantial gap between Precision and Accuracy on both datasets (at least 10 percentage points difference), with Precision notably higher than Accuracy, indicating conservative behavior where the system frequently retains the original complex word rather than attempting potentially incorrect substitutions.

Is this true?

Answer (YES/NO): YES